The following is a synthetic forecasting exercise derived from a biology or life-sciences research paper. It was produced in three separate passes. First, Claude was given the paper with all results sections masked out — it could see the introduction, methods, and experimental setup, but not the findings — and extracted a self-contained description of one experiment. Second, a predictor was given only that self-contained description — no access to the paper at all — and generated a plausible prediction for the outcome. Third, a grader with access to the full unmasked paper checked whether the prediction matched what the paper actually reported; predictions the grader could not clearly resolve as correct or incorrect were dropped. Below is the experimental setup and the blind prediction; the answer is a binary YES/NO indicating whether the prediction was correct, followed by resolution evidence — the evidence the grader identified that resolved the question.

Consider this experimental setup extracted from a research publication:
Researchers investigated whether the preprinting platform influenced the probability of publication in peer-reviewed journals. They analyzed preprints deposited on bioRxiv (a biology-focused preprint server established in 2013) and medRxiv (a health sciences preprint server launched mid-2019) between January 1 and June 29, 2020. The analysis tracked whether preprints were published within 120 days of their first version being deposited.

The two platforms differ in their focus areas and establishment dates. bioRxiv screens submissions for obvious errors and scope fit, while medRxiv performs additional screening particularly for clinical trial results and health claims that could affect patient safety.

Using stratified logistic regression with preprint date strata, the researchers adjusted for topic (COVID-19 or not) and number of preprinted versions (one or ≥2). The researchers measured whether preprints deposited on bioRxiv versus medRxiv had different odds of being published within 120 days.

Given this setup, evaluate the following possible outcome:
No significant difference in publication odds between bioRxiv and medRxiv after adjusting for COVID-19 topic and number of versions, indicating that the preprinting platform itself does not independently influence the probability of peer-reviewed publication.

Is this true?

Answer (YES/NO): NO